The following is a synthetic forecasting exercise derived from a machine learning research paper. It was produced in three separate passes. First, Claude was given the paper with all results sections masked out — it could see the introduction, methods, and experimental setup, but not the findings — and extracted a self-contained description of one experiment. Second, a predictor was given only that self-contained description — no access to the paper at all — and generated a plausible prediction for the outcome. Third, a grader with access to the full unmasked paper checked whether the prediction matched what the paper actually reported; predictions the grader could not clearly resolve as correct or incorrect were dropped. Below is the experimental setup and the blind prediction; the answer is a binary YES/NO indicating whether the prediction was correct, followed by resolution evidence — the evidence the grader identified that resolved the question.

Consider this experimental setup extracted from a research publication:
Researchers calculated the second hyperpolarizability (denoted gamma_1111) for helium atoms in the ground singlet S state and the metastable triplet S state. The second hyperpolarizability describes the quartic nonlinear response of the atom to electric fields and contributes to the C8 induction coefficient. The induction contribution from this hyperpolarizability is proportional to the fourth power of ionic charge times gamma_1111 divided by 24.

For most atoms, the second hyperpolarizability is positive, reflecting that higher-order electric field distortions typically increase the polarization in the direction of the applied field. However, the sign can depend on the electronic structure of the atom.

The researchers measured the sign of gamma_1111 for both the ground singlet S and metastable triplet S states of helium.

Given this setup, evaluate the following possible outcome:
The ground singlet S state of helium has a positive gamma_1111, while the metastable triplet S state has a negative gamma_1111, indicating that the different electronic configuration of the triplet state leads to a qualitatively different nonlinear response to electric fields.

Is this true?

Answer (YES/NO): YES